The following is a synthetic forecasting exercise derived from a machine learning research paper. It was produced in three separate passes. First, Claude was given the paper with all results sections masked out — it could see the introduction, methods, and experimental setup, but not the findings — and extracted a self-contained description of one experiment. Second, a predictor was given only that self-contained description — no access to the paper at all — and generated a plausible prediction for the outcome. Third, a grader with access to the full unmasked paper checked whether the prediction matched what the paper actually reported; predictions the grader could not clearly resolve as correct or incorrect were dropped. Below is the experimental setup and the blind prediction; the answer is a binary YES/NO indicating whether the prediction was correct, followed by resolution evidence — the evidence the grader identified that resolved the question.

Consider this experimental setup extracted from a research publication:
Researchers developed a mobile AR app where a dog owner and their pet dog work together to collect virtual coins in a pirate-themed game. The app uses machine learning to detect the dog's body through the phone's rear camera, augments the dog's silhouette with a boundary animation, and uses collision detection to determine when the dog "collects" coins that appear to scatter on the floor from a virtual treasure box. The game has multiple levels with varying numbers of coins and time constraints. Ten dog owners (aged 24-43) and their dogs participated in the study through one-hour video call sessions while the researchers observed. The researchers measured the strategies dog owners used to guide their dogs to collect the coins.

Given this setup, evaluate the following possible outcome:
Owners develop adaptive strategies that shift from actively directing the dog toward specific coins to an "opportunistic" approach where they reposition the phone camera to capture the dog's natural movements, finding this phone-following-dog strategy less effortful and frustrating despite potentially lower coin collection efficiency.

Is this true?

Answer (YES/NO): NO